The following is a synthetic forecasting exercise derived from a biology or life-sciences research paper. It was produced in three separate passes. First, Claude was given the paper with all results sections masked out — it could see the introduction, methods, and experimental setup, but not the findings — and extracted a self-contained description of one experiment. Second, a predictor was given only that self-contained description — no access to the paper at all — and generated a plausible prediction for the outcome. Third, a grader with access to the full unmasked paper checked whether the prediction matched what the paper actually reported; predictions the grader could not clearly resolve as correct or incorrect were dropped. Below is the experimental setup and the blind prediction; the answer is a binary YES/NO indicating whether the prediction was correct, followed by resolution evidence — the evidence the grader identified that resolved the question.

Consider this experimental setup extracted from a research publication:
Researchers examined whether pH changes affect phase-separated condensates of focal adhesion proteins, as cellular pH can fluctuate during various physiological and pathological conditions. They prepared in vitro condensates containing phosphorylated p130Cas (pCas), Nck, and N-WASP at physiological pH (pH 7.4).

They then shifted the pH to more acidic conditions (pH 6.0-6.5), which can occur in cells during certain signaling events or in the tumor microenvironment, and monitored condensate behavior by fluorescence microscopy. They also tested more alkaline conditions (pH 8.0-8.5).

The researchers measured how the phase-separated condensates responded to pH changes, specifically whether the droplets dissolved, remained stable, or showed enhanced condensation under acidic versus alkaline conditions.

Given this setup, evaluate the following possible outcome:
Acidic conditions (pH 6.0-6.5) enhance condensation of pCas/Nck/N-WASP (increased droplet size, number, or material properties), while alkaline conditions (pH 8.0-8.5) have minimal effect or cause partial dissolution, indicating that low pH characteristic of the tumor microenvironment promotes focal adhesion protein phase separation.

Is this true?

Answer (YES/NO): YES